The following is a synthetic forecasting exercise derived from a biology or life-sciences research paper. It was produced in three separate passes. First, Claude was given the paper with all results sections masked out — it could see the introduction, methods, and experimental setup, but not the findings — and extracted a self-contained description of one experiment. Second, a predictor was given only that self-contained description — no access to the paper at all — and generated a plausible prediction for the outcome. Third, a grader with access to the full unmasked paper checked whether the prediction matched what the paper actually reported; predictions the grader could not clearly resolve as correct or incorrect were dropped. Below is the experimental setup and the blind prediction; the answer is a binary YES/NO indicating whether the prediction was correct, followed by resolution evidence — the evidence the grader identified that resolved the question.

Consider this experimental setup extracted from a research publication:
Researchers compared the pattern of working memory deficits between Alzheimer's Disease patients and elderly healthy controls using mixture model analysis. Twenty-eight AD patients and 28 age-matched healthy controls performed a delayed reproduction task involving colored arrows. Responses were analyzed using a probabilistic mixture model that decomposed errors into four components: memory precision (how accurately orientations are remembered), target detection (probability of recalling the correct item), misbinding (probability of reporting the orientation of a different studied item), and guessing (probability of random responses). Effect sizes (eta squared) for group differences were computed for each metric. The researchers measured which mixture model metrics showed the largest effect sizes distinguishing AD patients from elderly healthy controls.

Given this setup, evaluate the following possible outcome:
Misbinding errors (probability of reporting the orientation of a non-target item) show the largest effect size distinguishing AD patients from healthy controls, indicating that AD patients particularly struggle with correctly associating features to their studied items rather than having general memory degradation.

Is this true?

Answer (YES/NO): NO